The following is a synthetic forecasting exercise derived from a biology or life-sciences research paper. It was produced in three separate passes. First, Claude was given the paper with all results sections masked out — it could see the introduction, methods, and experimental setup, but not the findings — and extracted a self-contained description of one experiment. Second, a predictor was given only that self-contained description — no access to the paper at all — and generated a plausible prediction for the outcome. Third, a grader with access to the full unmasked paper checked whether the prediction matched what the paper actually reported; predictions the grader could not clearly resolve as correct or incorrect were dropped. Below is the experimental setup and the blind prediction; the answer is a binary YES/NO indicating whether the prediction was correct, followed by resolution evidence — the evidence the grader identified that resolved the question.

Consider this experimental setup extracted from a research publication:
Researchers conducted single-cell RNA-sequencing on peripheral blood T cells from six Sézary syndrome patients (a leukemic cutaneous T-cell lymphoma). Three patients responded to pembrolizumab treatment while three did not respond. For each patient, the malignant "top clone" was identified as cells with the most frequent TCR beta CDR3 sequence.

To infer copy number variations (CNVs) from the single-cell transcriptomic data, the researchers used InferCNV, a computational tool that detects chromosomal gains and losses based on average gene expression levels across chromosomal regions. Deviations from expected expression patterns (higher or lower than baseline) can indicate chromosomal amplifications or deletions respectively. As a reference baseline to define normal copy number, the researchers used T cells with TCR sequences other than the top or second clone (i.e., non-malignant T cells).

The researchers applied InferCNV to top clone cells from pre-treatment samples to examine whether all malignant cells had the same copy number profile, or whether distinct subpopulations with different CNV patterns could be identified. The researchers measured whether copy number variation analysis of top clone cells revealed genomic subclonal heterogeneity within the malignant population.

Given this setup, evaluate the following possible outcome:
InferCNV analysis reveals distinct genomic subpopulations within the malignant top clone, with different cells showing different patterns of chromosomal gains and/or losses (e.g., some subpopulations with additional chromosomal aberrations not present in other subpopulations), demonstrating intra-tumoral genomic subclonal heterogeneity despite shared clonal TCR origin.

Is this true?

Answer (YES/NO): YES